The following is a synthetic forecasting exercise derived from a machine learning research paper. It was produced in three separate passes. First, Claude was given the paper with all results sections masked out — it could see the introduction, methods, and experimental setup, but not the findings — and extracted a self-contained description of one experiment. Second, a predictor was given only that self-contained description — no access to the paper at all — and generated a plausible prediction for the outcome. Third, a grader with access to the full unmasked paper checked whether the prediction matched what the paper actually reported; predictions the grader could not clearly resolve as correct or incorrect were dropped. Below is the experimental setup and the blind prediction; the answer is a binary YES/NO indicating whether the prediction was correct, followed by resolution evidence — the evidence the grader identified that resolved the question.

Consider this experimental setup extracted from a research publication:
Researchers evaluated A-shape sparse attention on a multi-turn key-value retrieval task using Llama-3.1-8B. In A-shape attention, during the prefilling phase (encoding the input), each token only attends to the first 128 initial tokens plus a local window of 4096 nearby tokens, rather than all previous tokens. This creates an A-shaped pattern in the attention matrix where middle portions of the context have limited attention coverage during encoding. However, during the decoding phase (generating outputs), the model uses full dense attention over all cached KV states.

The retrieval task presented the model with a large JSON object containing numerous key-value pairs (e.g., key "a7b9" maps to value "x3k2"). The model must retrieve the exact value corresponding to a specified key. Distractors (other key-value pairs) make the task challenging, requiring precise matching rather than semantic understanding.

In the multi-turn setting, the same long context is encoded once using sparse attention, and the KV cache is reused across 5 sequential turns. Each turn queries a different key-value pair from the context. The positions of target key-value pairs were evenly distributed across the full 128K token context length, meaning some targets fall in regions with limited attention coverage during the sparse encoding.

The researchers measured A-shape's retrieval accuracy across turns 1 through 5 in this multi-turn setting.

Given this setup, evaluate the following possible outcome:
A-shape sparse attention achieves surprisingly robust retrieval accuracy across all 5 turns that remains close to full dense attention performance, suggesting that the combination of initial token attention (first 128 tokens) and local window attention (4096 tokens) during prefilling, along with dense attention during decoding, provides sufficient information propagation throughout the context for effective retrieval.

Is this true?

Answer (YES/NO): NO